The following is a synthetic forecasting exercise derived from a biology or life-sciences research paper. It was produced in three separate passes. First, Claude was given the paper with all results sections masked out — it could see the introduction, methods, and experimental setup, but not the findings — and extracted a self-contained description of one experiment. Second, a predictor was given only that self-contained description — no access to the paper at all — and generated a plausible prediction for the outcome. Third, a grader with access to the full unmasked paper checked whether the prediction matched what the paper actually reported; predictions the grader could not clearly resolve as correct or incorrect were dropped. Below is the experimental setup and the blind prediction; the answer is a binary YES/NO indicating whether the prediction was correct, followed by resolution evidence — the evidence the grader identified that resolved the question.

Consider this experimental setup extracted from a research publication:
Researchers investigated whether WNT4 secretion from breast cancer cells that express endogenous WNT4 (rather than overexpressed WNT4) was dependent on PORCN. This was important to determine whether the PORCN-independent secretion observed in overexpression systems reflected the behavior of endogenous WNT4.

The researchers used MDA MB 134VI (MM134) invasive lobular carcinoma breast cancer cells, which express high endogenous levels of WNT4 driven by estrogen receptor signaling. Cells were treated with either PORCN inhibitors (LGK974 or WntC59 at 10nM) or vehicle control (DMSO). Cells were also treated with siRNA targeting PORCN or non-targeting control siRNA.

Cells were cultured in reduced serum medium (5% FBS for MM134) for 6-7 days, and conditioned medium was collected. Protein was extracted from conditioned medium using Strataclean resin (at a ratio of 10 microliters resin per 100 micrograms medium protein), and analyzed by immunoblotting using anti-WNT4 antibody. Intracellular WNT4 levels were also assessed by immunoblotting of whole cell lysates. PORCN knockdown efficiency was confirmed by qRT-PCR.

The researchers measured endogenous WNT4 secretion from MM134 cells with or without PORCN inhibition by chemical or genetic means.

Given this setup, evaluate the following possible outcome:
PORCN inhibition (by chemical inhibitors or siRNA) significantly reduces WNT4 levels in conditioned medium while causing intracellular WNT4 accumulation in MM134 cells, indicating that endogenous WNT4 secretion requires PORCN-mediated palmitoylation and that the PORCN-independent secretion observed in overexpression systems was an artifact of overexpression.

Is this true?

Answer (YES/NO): NO